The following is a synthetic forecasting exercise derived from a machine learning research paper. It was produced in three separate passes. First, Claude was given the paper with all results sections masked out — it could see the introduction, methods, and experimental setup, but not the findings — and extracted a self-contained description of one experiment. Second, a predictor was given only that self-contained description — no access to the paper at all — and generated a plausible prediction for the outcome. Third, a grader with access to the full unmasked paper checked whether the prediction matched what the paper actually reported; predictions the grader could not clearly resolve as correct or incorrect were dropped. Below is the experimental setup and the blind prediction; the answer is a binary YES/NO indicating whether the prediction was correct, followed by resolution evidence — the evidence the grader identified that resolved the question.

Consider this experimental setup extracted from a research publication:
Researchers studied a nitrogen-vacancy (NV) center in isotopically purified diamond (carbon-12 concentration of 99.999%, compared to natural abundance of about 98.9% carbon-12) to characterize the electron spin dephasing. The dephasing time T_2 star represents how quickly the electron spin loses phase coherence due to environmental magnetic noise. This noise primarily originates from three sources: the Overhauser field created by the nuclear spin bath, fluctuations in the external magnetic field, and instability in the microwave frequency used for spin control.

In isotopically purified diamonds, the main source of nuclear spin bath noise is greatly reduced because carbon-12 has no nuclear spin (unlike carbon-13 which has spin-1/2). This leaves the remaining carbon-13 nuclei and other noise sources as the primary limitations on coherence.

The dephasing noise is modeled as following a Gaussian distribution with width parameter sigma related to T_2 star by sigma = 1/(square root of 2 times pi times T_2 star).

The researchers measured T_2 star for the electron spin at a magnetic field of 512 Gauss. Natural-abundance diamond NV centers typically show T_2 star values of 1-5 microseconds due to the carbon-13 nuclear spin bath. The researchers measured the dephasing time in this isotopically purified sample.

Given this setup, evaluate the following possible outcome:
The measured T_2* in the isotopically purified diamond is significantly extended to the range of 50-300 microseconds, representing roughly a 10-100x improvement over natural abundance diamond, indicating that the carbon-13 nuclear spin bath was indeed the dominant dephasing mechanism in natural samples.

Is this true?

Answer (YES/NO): YES